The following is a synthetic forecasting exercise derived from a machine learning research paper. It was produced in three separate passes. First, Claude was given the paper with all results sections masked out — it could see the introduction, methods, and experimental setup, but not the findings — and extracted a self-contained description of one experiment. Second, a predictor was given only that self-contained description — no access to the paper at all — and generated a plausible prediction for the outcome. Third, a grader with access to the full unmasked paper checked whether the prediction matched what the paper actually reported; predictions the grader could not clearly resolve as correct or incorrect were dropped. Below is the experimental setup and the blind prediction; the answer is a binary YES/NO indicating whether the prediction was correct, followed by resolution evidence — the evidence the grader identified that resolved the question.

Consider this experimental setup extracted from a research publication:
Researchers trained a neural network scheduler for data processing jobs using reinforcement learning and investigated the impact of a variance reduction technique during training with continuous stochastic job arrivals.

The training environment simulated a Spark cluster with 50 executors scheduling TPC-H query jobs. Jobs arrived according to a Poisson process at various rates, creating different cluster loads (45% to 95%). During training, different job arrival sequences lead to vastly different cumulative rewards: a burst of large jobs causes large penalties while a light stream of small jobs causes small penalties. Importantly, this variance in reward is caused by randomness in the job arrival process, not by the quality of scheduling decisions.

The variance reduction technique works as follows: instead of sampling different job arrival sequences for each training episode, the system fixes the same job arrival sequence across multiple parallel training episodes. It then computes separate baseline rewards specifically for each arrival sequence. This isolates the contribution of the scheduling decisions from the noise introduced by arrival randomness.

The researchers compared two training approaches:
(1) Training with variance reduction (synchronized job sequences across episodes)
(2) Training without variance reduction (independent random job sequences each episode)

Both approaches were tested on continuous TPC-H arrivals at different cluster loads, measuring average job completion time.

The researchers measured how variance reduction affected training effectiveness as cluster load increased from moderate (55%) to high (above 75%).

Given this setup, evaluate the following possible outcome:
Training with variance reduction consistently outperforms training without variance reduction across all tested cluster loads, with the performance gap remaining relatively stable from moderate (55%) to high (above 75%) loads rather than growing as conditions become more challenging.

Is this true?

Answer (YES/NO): NO